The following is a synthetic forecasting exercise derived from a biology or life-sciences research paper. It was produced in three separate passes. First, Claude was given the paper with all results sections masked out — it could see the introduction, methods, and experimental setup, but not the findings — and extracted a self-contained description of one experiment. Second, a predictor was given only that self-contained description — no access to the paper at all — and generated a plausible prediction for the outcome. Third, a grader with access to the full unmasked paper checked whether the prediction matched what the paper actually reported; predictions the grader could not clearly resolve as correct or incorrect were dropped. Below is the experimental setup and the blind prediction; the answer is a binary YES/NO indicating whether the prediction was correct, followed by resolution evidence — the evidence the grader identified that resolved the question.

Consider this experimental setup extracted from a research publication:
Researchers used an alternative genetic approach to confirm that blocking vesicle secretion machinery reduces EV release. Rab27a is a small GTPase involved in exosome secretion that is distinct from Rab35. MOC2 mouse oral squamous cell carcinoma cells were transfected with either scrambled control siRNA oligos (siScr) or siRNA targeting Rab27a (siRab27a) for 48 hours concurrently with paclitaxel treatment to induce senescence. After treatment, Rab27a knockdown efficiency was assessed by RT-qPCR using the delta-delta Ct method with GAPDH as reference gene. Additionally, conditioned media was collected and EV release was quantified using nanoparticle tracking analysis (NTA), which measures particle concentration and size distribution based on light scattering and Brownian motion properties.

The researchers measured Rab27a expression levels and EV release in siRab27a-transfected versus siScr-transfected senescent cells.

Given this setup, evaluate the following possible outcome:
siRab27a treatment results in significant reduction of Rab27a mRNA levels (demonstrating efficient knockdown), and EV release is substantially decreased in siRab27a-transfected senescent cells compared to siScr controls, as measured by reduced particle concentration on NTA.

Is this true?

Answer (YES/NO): NO